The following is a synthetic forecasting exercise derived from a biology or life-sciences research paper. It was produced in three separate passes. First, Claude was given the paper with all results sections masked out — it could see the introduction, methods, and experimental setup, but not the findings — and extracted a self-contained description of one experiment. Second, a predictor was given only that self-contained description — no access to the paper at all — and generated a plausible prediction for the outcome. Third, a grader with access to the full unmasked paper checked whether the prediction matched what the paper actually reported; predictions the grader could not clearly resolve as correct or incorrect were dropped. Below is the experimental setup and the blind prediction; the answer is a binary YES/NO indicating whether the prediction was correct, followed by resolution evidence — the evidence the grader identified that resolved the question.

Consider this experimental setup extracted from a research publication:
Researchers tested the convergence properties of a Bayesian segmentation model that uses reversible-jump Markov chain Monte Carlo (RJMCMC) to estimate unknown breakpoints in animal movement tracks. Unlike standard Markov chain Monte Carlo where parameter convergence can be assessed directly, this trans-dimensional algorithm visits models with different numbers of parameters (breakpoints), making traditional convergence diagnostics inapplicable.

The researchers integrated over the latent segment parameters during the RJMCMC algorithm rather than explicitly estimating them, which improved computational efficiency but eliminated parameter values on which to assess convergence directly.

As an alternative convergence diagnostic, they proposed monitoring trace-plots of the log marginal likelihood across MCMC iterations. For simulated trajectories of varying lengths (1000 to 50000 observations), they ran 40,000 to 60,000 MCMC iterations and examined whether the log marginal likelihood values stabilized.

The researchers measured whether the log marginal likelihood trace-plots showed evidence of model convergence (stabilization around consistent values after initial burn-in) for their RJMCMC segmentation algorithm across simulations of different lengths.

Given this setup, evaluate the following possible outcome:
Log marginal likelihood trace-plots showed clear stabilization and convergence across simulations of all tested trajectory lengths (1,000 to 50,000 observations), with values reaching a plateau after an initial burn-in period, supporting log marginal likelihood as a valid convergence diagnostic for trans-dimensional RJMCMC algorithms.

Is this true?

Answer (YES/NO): YES